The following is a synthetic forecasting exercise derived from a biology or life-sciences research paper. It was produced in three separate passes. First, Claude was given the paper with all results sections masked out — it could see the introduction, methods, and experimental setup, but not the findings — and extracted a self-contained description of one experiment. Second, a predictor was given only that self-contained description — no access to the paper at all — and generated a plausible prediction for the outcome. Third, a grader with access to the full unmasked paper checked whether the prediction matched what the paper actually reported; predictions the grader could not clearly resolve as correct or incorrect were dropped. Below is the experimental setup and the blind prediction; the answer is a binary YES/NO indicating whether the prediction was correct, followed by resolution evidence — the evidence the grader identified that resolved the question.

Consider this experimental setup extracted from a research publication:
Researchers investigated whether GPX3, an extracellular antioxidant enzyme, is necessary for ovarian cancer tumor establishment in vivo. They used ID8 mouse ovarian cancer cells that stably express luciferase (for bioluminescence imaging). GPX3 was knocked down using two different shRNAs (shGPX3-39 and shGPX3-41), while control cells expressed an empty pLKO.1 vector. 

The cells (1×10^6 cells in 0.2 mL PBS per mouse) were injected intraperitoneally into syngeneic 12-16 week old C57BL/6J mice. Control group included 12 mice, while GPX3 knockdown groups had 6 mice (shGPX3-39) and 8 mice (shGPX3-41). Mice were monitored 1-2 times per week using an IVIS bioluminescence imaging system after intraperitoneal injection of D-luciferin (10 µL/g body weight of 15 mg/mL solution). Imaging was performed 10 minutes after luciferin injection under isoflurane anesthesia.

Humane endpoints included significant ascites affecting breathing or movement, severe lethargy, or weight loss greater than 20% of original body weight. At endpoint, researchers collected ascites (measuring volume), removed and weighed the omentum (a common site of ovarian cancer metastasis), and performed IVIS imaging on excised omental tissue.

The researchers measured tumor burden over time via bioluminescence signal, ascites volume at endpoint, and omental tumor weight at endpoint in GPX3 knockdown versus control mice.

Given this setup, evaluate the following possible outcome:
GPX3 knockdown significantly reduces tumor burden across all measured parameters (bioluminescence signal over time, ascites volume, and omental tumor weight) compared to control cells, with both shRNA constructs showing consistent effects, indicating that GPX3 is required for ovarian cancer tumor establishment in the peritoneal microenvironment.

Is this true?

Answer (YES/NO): NO